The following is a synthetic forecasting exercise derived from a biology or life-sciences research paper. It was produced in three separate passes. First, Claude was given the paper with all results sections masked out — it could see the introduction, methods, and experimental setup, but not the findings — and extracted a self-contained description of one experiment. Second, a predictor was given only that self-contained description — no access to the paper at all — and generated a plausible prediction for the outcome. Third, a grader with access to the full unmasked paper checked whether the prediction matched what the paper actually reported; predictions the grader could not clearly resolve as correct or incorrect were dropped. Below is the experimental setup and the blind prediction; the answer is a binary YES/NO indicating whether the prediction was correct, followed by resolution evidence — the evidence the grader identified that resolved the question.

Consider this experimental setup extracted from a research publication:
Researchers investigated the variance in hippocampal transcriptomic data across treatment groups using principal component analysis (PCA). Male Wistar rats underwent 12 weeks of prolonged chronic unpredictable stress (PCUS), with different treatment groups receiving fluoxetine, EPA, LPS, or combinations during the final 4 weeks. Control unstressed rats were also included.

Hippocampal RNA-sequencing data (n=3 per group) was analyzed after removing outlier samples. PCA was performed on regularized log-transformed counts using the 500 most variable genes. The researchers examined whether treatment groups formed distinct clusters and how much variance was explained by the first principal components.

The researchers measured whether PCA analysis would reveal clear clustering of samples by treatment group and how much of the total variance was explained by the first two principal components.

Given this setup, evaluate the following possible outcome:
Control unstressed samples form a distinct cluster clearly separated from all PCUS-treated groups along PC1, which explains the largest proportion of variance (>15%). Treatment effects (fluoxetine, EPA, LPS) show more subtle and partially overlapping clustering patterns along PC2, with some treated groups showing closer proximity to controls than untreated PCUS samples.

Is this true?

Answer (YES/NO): NO